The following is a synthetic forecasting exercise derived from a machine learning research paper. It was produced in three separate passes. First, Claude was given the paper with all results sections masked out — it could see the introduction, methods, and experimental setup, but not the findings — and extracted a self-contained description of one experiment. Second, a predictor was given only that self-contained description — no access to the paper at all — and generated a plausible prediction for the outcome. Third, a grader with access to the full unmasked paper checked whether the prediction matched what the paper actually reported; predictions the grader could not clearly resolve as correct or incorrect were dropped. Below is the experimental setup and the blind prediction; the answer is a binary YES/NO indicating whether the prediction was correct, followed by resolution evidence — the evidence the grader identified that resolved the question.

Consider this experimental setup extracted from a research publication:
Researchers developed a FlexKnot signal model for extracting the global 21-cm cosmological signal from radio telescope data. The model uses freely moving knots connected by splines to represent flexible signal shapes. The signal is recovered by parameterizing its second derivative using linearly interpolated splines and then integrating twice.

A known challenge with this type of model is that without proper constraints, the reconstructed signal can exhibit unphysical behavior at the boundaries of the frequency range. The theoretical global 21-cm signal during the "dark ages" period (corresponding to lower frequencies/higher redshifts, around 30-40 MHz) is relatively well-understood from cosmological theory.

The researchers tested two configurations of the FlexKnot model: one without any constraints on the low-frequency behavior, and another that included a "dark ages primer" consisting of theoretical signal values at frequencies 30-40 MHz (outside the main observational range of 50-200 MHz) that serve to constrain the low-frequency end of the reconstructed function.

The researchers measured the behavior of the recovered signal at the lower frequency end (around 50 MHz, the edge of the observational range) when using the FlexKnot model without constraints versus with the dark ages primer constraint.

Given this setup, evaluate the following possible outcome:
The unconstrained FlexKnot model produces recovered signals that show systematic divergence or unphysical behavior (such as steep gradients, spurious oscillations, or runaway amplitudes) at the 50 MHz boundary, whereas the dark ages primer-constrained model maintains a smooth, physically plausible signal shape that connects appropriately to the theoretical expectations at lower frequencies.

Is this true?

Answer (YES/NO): YES